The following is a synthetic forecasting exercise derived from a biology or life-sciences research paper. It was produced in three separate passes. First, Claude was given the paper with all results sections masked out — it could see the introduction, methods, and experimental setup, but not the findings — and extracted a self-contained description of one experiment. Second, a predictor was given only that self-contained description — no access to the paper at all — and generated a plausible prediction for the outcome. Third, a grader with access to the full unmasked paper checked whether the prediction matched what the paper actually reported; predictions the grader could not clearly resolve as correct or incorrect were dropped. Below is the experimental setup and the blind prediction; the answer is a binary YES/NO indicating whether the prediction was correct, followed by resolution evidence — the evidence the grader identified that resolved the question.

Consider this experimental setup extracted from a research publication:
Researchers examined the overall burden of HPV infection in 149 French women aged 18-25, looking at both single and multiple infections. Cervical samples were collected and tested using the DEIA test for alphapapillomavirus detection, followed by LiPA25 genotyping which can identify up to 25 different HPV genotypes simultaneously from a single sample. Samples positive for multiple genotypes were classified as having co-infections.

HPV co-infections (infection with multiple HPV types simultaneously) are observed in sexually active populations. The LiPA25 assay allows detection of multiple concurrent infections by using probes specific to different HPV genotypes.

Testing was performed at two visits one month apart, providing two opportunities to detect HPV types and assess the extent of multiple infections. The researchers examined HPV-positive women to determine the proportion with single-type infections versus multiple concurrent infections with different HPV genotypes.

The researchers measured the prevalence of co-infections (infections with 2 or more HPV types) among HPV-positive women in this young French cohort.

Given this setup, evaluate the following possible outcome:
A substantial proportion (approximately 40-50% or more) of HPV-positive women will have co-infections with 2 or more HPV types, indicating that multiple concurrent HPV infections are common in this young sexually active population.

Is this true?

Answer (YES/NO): NO